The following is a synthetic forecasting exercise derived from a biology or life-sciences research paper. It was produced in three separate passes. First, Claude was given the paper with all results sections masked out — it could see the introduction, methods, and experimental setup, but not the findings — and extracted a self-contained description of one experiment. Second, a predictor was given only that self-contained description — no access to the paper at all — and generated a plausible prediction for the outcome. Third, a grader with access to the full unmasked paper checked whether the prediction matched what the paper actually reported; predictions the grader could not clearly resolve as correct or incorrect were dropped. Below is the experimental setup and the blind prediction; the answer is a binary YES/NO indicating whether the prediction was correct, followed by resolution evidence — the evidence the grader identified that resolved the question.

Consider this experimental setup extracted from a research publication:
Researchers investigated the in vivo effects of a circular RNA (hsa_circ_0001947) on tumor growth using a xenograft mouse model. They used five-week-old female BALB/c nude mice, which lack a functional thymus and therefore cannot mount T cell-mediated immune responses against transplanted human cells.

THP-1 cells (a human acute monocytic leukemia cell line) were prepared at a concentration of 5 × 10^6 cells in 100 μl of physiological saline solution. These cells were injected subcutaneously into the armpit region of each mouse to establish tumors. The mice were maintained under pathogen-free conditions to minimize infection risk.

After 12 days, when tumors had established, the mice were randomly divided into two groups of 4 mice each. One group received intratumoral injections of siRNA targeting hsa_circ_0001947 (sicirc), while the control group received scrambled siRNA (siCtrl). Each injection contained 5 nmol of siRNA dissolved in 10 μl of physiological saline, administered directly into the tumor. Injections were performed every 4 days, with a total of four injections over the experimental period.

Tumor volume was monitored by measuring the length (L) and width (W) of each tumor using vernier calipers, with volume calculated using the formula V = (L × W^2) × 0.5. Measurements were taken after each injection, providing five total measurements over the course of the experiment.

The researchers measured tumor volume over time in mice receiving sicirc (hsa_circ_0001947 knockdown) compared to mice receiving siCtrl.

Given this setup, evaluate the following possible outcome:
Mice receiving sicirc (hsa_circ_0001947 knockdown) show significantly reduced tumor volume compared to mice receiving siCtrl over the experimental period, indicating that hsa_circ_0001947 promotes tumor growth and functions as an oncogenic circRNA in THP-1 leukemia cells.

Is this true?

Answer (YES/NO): NO